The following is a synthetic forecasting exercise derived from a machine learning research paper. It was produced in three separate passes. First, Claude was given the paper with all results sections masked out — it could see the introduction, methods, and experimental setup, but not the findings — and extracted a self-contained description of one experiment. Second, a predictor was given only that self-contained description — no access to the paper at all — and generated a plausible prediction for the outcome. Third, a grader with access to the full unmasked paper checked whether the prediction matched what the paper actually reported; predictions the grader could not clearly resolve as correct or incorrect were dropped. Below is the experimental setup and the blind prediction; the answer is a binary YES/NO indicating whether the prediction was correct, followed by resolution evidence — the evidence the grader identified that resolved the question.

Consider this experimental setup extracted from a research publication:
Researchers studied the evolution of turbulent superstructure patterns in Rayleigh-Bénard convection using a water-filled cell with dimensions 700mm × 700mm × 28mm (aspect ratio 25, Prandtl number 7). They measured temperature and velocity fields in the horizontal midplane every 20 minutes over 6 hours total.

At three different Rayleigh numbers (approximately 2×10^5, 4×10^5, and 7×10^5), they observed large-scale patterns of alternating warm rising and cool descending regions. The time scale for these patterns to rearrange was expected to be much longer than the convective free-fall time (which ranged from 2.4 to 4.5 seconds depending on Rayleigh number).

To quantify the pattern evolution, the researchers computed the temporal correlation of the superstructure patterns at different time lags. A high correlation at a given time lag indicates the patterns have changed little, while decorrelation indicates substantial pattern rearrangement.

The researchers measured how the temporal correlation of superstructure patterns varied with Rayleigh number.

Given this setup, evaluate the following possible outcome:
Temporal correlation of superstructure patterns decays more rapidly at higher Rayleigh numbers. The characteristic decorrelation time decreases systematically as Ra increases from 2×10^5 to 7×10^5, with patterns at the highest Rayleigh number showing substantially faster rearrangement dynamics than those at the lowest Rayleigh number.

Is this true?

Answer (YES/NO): NO